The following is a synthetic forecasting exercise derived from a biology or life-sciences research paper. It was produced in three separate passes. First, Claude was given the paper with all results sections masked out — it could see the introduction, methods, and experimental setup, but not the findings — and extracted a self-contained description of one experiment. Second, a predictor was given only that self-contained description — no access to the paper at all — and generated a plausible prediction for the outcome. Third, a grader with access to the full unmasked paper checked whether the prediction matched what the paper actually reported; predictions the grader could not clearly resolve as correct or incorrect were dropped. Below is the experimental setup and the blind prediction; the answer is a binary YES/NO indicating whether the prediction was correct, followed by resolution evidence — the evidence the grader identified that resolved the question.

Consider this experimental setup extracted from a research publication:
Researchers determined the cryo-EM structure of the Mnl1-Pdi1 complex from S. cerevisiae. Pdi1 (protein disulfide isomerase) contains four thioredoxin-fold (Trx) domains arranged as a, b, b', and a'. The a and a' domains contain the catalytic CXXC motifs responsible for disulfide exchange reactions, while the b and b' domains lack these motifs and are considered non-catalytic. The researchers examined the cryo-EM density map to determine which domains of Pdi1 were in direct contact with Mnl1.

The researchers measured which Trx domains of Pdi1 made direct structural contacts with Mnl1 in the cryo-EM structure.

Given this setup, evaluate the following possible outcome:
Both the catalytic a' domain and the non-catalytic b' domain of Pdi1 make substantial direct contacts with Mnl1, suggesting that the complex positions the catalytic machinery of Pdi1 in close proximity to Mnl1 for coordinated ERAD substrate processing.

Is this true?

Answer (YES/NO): NO